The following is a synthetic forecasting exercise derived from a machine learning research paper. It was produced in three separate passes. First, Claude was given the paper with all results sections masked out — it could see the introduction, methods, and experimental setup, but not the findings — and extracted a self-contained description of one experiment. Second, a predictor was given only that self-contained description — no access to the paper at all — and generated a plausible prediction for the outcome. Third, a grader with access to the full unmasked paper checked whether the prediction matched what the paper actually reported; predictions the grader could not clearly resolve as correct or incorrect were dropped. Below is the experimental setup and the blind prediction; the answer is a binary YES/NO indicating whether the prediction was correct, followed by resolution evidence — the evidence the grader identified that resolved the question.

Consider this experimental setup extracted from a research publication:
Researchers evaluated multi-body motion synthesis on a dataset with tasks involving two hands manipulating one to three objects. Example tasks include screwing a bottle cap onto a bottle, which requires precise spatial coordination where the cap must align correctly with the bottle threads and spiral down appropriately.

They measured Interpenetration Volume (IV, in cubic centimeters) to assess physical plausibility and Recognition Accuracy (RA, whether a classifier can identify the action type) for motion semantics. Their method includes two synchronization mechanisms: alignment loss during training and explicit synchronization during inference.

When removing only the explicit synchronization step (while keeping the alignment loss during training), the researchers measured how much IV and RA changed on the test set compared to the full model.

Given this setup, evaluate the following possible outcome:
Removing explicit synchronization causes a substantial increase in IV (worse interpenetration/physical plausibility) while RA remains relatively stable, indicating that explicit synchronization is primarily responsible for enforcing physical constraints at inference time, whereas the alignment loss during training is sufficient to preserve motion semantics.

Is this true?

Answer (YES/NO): NO